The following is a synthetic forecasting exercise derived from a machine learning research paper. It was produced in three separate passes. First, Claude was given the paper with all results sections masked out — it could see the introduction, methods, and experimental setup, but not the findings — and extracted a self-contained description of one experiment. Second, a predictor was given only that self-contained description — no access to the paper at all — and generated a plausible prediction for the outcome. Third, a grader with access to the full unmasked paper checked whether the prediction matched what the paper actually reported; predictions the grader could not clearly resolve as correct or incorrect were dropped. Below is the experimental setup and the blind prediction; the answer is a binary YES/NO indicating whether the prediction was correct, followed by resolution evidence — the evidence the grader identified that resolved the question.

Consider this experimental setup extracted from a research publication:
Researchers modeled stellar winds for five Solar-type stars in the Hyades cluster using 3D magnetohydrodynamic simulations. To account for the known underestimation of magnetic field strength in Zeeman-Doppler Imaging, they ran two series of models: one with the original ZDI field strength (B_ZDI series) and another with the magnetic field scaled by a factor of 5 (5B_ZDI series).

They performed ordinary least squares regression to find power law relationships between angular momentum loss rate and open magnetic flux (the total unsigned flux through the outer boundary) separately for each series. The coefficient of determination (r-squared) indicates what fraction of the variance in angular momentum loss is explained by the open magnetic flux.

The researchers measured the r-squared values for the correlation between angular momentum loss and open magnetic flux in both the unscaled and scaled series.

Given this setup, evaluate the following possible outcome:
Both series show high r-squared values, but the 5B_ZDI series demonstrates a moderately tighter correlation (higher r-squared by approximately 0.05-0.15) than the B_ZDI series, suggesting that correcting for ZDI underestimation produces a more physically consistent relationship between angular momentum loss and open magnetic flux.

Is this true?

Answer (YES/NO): NO